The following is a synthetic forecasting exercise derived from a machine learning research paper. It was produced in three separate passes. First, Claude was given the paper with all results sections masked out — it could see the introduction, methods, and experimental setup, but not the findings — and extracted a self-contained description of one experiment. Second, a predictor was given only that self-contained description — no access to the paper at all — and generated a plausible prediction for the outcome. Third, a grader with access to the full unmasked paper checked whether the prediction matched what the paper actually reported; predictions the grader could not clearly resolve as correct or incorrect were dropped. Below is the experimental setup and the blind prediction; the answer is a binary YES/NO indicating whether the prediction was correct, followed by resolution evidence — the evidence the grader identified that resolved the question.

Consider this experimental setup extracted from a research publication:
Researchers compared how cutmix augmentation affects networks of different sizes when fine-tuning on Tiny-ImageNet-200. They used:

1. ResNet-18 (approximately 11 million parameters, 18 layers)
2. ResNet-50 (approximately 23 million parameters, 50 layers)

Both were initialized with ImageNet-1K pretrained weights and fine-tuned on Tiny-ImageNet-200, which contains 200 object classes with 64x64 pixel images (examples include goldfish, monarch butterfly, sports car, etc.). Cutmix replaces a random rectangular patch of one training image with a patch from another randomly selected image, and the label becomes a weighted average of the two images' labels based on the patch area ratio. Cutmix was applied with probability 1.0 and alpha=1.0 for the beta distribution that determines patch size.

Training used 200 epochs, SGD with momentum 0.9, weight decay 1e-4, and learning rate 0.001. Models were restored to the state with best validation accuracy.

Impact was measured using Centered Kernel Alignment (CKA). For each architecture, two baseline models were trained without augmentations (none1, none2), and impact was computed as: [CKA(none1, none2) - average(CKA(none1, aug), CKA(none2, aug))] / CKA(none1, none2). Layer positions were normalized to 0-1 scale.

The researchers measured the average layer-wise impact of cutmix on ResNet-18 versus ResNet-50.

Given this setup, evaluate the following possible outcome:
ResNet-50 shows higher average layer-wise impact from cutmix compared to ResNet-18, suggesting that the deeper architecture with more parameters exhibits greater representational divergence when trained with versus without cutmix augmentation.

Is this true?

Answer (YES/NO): YES